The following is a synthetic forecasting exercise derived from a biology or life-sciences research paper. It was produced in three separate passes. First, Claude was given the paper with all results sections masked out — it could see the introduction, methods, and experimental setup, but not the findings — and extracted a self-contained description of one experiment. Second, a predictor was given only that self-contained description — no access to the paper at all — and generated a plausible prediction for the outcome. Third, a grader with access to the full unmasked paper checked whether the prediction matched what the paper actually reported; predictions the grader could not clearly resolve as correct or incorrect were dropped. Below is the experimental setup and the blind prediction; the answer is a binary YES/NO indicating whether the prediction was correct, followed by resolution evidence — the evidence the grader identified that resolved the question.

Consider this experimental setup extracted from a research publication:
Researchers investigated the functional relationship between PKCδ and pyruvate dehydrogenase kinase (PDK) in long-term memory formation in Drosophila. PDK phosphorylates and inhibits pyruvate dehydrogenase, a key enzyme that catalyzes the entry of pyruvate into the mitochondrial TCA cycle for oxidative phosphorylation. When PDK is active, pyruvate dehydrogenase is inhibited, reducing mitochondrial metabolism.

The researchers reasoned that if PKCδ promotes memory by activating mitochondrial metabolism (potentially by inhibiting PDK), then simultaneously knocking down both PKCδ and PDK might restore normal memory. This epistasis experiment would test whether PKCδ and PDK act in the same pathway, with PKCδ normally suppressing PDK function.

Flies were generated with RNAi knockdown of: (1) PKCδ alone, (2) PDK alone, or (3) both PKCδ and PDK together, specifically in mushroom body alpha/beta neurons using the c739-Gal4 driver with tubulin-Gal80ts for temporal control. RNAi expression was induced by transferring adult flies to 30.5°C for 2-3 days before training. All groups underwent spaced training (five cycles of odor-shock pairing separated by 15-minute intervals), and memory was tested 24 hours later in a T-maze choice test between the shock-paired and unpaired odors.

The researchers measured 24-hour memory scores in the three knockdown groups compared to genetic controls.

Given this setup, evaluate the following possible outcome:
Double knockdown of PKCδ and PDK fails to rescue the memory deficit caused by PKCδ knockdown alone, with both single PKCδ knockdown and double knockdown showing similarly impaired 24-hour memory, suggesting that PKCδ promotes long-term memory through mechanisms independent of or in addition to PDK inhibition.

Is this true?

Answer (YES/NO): NO